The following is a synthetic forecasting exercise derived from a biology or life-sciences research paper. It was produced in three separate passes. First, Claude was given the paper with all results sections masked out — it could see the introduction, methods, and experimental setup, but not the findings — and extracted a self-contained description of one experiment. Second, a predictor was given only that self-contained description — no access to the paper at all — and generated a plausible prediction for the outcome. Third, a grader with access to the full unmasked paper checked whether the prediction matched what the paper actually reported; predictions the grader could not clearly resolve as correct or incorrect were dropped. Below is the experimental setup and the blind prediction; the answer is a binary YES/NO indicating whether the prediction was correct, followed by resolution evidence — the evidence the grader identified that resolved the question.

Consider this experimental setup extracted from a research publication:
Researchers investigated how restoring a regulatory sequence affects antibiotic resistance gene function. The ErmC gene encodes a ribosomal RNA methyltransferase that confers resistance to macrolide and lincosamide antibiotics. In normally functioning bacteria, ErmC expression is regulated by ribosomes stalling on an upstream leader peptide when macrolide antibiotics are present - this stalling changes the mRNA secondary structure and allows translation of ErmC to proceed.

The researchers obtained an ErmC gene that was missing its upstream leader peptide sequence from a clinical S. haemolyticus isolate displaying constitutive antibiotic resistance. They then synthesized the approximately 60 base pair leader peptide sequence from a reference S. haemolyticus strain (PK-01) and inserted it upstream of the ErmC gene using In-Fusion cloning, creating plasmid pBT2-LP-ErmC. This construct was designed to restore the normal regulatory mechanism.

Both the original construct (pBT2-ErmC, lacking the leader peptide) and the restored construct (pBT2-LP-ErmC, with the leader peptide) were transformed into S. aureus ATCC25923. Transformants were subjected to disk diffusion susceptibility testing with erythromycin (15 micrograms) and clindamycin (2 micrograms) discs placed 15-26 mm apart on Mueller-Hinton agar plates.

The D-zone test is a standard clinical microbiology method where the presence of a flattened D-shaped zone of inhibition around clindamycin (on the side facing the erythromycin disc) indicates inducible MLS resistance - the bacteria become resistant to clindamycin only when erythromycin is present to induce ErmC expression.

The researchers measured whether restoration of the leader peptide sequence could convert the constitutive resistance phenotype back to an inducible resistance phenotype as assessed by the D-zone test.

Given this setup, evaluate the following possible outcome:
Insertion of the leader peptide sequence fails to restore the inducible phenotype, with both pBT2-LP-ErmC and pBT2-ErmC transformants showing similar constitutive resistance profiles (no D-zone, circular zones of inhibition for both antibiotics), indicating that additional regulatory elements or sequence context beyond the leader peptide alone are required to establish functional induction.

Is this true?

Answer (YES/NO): NO